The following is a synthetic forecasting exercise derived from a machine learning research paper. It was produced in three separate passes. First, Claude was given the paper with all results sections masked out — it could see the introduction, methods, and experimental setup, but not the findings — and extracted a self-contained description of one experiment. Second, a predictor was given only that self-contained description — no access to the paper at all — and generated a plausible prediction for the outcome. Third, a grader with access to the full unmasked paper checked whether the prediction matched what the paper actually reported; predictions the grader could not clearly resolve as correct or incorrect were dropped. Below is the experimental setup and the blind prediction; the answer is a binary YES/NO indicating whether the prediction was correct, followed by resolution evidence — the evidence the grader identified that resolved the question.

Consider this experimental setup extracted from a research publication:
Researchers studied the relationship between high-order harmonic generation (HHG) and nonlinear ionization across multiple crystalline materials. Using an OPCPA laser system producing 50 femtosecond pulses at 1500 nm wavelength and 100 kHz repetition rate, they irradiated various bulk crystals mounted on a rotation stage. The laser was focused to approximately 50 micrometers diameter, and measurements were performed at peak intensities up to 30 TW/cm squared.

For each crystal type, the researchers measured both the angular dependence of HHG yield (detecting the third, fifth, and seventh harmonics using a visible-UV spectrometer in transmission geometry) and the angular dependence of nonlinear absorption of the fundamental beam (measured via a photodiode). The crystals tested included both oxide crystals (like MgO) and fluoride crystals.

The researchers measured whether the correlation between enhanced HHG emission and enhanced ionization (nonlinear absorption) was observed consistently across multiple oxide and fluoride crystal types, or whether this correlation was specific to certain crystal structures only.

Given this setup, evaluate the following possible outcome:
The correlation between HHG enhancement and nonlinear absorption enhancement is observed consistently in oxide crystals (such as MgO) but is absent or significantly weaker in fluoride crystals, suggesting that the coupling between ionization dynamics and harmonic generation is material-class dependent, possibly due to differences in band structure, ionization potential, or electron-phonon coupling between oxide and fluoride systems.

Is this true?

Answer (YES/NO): NO